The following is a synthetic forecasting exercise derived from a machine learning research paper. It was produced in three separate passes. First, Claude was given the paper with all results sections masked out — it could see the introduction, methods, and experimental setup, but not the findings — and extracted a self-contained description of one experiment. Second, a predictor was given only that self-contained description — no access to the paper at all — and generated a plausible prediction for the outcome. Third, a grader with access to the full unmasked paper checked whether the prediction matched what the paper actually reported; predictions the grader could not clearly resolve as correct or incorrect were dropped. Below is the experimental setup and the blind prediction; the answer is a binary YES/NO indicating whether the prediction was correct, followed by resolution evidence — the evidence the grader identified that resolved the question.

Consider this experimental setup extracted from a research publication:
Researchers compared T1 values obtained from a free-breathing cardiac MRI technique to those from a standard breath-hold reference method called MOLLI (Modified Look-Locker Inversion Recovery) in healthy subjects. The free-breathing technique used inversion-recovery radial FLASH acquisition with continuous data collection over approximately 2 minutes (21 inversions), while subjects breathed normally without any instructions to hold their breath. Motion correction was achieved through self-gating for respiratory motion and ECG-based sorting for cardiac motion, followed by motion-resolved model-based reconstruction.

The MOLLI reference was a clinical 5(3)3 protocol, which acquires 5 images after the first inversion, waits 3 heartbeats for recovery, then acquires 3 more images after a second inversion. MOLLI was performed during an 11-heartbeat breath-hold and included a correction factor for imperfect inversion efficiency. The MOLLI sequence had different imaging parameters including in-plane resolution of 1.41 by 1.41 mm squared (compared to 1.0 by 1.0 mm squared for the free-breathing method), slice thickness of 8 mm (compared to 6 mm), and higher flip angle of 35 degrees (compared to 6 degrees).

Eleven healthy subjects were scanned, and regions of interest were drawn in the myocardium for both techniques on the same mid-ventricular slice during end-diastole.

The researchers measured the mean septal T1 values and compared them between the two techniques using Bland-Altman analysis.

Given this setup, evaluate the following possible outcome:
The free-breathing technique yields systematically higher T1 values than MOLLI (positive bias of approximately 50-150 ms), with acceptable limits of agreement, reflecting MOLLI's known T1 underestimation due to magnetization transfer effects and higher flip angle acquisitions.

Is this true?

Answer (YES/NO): NO